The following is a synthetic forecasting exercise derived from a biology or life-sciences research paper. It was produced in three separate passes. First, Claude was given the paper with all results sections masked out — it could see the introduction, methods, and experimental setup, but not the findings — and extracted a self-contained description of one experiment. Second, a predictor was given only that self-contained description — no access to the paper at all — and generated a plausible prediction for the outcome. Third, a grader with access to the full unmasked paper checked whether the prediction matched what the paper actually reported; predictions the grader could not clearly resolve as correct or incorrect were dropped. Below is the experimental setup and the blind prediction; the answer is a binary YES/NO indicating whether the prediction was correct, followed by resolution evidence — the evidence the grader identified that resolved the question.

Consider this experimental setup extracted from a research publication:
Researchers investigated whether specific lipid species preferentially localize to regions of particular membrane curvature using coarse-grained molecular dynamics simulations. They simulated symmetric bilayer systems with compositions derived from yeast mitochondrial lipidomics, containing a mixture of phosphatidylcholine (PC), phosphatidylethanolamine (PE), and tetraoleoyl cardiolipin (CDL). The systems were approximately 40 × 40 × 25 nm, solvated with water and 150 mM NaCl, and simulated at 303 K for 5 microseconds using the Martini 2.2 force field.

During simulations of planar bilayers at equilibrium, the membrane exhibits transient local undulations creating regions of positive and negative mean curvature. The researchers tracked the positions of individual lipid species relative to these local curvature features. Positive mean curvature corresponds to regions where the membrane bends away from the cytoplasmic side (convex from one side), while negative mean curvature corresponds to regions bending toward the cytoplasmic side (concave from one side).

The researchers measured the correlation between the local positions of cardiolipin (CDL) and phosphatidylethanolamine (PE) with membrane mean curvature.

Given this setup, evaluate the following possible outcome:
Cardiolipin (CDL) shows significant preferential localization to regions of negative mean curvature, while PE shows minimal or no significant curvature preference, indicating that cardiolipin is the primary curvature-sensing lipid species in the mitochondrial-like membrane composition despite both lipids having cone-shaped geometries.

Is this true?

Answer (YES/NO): NO